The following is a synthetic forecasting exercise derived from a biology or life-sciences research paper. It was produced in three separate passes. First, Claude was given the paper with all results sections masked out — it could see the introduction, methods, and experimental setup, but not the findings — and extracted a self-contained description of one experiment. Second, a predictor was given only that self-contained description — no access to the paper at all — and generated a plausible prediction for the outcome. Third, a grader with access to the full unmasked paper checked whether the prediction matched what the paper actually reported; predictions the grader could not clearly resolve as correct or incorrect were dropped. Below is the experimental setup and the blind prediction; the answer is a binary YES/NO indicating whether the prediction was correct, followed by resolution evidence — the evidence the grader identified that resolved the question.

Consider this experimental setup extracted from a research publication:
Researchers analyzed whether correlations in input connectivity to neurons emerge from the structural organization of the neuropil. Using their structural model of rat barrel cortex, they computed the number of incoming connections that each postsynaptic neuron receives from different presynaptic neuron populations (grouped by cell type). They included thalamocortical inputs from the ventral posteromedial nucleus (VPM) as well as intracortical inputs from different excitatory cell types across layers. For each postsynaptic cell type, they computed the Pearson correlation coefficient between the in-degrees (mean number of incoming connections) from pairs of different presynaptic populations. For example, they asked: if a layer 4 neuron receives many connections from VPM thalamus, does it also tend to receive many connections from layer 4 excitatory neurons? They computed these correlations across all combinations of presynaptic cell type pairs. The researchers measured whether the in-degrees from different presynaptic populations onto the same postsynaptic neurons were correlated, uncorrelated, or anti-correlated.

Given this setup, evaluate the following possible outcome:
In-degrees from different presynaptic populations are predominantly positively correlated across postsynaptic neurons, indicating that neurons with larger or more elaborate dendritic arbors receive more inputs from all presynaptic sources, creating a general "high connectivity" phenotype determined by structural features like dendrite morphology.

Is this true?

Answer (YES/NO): NO